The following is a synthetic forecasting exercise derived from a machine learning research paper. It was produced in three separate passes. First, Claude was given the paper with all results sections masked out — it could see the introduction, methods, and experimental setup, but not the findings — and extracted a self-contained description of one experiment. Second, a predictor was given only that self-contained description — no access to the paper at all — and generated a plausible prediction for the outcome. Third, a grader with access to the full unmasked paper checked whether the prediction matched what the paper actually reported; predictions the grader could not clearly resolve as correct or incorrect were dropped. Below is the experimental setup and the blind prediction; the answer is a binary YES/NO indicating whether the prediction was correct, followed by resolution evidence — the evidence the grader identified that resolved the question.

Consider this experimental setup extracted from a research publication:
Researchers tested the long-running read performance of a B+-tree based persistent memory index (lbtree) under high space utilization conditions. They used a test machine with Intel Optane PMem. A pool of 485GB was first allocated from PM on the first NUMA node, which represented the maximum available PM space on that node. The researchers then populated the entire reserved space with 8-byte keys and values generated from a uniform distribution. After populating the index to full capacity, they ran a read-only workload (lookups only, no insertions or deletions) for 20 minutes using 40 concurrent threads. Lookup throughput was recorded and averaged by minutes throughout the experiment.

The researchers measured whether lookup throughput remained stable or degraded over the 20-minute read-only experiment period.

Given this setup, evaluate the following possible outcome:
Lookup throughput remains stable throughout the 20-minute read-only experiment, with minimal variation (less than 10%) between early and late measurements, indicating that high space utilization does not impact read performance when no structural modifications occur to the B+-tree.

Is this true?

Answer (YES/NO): YES